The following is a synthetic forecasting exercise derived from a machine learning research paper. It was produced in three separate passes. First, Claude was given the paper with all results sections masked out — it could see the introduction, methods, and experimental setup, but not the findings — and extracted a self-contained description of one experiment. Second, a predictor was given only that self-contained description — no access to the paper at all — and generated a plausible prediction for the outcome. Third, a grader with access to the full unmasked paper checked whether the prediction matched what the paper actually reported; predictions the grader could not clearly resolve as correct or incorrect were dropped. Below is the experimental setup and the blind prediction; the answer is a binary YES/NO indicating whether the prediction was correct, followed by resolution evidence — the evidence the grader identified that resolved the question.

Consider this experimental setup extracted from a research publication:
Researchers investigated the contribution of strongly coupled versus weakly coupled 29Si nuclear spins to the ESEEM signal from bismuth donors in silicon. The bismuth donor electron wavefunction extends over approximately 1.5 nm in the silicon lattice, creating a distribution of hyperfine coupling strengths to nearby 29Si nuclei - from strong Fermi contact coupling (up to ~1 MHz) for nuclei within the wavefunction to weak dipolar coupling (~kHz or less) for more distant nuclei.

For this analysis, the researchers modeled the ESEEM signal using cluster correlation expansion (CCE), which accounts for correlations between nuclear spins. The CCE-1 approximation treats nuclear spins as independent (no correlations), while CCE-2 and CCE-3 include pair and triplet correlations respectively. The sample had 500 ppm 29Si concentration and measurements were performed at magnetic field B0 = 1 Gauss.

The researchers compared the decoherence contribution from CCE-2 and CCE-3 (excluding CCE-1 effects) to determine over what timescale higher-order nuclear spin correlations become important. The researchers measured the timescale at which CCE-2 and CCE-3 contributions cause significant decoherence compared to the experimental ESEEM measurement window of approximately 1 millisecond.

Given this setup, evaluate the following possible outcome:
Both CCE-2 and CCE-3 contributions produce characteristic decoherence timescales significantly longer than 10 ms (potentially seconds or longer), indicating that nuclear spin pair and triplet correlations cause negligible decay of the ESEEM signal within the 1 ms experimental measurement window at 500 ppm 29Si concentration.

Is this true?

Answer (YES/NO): YES